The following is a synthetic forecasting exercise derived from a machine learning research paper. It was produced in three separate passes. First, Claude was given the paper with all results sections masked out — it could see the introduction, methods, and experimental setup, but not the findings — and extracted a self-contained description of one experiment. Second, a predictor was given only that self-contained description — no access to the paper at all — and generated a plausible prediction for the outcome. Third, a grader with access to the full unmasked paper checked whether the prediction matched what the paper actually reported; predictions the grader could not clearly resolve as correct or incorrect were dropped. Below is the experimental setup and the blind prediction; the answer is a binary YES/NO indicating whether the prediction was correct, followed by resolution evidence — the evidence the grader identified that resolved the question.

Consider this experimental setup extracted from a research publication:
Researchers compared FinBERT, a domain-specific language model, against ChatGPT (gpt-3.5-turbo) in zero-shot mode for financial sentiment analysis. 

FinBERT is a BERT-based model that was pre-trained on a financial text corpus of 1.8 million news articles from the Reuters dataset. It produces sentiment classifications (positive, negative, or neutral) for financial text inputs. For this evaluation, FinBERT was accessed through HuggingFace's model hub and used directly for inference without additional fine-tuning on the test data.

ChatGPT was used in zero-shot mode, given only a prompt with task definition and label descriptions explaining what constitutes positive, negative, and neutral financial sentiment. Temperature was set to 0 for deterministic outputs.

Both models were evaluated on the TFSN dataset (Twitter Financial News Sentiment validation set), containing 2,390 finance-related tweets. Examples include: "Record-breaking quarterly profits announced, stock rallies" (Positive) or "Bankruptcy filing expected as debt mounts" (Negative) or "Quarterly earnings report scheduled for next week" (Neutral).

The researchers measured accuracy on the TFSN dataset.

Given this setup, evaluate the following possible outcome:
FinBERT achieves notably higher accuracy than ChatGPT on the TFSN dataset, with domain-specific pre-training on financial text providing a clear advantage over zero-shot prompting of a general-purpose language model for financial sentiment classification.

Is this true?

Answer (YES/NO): NO